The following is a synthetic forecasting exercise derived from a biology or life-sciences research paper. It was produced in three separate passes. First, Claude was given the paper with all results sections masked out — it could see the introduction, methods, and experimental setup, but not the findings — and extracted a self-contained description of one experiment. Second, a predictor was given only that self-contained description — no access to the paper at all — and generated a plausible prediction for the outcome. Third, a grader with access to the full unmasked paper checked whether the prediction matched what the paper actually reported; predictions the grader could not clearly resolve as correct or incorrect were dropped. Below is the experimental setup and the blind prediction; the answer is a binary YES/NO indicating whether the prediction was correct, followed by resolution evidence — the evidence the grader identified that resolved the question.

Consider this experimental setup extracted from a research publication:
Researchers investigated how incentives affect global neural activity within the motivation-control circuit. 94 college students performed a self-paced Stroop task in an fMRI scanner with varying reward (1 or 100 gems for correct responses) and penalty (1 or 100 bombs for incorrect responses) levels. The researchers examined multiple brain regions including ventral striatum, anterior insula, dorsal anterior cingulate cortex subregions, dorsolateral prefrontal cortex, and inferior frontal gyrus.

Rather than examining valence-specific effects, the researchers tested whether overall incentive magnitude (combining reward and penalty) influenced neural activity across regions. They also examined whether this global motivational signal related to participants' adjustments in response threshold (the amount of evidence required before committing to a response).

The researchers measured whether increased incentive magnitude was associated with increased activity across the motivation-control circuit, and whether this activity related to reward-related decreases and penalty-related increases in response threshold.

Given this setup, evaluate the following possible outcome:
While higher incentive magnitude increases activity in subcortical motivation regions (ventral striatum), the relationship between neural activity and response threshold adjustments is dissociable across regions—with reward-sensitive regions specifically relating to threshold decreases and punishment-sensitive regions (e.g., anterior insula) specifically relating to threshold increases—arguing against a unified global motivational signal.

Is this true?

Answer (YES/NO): NO